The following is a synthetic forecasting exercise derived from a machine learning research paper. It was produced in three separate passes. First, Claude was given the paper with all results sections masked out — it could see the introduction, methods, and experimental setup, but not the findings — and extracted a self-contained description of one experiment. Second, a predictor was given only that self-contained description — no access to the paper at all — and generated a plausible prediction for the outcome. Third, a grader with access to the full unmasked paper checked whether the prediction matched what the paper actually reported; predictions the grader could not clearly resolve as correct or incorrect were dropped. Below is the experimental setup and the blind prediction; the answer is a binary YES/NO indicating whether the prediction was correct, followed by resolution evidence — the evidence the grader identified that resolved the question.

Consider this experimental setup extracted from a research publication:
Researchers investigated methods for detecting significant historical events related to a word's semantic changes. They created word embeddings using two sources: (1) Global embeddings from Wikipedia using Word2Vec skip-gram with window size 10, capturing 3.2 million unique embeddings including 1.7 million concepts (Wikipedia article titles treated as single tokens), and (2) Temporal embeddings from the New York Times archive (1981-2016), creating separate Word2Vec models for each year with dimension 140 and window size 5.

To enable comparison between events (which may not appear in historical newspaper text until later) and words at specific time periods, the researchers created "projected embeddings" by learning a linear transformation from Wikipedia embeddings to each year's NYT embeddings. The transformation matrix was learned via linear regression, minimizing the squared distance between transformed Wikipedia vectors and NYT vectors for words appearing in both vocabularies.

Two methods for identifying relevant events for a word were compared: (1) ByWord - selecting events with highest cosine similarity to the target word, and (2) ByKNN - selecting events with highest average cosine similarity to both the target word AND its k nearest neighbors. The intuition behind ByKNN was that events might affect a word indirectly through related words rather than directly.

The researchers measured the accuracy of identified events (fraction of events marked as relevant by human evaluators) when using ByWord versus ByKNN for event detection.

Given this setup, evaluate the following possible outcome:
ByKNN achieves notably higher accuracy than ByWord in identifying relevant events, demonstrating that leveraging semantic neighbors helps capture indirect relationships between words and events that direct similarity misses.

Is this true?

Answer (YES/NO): NO